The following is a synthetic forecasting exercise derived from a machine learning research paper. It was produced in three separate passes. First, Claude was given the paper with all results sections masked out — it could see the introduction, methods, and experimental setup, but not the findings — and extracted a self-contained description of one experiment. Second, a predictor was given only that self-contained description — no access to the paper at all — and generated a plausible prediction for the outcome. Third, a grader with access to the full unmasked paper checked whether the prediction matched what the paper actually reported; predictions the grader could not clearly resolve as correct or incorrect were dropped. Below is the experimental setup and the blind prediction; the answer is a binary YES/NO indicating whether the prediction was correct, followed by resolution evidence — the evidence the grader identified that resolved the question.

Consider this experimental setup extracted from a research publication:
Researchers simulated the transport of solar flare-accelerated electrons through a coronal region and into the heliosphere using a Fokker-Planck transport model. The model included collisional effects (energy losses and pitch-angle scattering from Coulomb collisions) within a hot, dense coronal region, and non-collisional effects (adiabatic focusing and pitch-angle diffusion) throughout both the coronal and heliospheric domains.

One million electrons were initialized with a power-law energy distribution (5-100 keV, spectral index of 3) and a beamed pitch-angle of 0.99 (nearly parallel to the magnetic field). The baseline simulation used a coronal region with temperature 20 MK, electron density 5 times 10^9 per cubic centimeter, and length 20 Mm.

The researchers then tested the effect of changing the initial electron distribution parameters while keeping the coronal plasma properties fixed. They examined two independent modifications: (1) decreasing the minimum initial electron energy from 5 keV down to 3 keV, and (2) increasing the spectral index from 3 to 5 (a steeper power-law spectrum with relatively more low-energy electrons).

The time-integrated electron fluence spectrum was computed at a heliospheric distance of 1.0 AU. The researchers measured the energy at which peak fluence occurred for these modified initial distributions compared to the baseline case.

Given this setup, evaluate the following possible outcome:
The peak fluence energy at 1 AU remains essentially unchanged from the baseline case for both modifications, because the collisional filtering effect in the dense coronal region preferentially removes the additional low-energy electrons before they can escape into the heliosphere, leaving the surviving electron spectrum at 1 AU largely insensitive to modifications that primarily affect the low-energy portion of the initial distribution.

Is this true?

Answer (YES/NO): NO